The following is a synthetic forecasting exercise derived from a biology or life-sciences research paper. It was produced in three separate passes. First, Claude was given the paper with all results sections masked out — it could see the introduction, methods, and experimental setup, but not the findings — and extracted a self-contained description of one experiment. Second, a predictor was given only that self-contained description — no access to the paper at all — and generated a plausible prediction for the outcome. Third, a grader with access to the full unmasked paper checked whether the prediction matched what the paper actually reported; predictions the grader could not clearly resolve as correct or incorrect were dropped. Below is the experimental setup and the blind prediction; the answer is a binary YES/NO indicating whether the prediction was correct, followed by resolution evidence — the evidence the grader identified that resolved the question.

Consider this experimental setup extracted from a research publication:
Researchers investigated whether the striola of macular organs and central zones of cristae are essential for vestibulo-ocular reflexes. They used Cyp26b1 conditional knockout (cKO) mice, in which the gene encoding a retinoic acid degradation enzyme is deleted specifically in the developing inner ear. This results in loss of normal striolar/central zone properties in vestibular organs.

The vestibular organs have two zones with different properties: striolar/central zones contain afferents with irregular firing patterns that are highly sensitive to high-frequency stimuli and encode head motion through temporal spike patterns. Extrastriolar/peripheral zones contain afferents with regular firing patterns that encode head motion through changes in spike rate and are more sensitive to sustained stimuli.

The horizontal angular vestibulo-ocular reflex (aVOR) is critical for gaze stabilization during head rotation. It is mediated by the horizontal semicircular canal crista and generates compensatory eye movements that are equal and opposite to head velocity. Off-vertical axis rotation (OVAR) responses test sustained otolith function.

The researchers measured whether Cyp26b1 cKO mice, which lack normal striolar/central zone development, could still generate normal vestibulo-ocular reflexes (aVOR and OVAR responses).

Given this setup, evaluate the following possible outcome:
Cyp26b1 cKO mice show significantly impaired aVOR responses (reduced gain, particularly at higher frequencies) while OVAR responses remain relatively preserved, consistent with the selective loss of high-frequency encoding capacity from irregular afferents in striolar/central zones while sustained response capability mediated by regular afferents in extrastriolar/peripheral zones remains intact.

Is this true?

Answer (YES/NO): NO